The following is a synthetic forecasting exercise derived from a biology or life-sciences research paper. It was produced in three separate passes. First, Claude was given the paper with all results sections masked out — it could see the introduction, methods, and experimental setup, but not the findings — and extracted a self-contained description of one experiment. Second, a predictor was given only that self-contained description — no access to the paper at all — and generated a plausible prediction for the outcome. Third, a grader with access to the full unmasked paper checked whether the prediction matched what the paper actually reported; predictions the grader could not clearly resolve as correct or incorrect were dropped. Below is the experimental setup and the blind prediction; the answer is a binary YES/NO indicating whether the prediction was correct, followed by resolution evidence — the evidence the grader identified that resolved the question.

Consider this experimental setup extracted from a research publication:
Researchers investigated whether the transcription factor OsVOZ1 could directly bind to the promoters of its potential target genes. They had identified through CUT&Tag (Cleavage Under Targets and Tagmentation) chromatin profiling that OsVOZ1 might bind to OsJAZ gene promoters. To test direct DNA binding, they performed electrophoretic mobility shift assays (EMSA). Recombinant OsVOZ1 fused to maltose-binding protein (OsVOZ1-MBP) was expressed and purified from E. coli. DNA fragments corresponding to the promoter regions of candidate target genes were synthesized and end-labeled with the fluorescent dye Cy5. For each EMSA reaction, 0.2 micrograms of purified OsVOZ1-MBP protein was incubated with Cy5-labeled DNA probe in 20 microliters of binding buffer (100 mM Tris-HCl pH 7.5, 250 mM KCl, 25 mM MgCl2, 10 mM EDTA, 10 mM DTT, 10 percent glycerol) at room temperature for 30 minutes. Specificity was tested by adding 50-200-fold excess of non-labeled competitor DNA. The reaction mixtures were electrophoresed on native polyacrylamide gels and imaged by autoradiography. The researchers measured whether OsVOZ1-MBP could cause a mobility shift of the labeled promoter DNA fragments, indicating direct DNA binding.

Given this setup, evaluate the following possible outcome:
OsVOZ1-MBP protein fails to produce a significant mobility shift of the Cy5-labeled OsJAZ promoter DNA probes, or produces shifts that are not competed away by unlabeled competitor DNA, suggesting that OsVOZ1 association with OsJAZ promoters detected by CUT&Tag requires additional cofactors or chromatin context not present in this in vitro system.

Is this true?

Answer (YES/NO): NO